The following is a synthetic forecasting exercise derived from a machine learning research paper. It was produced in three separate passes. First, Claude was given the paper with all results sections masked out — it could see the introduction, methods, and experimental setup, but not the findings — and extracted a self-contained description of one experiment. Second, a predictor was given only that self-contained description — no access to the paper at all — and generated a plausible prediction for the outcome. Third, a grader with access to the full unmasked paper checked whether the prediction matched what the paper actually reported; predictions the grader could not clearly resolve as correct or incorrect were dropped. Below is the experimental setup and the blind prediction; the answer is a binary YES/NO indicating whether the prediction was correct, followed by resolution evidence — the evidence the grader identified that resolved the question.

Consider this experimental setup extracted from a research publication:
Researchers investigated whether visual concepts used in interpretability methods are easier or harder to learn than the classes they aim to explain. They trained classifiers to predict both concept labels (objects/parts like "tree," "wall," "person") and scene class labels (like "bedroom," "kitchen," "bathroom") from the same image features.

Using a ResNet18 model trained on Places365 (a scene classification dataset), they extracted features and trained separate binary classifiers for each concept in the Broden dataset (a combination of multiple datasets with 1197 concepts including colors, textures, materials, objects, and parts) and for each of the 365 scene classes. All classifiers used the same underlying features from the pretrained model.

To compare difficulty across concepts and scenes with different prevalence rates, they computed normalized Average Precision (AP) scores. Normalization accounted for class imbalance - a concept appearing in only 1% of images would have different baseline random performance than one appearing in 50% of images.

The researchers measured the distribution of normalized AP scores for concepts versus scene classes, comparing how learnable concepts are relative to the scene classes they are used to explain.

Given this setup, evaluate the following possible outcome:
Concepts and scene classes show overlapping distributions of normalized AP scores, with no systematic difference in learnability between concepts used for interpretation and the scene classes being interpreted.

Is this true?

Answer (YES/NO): NO